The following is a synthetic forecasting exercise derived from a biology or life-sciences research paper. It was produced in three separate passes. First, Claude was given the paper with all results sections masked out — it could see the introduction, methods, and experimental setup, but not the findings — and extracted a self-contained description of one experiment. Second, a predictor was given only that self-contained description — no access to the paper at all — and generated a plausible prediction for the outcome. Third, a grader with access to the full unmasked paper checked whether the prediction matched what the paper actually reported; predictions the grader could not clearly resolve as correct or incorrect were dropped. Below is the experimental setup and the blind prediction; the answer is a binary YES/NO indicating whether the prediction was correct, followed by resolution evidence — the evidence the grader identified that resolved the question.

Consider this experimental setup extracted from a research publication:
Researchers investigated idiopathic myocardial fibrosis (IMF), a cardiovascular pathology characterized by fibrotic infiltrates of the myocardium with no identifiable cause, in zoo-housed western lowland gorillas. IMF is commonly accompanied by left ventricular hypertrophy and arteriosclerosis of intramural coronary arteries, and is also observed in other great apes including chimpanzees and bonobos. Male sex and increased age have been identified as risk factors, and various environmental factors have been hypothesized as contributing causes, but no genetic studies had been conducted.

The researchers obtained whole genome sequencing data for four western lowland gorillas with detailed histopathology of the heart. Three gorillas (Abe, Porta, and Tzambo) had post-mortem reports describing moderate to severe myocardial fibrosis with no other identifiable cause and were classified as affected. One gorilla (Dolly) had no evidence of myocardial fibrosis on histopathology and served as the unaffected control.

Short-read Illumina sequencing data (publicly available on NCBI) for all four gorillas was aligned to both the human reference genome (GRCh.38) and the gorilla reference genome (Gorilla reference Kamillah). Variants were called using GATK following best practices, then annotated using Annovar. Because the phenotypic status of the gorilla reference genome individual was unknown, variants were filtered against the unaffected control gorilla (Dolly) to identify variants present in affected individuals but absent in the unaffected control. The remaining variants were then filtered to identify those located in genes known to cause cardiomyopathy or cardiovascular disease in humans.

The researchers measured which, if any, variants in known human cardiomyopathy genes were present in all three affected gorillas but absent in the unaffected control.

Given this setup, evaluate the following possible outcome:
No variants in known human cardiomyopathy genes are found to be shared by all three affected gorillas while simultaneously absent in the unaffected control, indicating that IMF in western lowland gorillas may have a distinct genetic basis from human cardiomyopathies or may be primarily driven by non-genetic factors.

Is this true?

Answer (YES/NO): NO